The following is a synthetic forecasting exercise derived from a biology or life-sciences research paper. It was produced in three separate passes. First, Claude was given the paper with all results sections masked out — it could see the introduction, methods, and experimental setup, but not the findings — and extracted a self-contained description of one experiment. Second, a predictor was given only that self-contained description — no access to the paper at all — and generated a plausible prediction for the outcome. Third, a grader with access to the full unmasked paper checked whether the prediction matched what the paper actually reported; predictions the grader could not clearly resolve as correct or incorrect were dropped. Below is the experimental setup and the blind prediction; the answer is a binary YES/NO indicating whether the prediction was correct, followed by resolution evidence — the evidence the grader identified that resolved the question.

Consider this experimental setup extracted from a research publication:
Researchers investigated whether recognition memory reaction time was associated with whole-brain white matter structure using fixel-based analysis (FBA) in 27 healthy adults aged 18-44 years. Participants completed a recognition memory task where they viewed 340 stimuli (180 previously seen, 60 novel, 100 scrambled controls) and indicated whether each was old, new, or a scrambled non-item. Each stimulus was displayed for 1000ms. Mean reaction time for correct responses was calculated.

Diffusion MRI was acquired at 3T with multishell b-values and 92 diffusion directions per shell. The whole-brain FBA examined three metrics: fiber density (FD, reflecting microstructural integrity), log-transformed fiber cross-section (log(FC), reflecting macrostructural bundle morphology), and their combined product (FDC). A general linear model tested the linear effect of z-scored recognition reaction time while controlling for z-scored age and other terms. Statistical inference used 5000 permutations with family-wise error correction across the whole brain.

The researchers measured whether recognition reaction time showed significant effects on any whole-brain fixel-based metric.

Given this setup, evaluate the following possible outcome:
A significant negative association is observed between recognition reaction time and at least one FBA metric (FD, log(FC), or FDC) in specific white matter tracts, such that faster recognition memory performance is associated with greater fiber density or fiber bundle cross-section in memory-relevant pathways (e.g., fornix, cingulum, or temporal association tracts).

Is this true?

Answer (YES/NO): NO